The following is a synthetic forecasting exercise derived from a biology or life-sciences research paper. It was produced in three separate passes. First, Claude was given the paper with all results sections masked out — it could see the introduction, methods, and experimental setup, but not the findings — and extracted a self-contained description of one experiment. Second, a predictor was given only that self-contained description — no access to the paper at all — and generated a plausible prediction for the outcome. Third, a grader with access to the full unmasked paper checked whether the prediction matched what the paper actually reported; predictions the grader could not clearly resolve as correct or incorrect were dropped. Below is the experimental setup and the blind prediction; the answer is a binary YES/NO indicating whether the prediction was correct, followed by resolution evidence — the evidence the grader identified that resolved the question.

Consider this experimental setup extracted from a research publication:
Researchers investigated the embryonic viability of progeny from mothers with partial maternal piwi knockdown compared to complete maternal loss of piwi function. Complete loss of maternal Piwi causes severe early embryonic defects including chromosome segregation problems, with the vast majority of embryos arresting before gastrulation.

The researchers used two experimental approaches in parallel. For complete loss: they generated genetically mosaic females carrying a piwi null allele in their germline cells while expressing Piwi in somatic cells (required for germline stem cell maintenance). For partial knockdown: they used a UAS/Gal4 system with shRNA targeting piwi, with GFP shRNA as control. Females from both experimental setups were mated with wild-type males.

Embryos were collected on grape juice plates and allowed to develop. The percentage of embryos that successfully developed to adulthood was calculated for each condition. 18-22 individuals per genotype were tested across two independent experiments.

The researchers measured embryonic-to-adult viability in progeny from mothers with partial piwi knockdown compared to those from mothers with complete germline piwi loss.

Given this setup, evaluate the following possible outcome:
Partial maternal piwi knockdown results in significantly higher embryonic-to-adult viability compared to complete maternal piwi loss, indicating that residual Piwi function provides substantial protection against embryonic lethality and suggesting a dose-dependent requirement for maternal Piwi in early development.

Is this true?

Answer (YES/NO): YES